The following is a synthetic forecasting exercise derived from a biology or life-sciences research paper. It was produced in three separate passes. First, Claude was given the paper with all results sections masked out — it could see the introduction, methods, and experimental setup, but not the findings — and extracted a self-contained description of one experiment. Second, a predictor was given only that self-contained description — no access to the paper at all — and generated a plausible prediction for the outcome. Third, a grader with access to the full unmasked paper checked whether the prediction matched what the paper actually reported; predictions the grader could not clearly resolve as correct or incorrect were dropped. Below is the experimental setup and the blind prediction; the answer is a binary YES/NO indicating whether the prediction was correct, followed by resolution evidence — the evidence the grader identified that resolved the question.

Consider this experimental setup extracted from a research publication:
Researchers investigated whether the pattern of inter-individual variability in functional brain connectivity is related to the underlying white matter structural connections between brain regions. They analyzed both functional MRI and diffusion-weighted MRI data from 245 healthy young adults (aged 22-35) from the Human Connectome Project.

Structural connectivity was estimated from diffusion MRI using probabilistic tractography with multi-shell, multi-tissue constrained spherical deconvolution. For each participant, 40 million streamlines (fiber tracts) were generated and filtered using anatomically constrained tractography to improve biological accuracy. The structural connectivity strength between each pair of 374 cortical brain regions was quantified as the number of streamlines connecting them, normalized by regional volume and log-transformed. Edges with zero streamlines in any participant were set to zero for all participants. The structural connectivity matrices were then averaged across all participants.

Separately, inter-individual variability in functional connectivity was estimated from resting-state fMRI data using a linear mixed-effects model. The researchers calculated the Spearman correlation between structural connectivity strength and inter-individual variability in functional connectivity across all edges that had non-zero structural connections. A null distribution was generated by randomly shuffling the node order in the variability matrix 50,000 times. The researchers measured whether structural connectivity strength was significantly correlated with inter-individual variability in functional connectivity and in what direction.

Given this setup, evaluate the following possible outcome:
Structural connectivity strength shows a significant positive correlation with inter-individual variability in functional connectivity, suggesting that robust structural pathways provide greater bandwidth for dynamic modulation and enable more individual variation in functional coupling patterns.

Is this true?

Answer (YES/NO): YES